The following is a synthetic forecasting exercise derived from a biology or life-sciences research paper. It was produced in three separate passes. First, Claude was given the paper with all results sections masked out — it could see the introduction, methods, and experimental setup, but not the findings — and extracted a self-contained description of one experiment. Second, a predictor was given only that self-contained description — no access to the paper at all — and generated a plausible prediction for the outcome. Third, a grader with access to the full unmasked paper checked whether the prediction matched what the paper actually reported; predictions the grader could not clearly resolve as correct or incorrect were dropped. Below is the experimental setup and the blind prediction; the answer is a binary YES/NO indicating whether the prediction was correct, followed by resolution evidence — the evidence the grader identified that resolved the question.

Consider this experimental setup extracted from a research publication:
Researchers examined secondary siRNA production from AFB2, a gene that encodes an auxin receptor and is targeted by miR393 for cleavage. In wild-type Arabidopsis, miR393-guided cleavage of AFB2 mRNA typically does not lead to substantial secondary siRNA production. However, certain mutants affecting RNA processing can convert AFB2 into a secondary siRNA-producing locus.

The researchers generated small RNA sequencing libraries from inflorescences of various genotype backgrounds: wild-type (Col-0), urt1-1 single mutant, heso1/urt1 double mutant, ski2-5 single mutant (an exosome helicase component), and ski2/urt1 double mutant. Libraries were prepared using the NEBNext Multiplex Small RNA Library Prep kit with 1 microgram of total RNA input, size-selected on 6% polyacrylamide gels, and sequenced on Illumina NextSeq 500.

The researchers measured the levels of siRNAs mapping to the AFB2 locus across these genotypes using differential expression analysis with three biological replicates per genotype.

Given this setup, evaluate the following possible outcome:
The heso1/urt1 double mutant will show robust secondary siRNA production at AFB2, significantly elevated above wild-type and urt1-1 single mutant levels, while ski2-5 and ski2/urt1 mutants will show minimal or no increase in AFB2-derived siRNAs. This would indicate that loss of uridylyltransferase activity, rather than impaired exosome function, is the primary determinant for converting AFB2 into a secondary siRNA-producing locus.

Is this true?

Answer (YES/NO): NO